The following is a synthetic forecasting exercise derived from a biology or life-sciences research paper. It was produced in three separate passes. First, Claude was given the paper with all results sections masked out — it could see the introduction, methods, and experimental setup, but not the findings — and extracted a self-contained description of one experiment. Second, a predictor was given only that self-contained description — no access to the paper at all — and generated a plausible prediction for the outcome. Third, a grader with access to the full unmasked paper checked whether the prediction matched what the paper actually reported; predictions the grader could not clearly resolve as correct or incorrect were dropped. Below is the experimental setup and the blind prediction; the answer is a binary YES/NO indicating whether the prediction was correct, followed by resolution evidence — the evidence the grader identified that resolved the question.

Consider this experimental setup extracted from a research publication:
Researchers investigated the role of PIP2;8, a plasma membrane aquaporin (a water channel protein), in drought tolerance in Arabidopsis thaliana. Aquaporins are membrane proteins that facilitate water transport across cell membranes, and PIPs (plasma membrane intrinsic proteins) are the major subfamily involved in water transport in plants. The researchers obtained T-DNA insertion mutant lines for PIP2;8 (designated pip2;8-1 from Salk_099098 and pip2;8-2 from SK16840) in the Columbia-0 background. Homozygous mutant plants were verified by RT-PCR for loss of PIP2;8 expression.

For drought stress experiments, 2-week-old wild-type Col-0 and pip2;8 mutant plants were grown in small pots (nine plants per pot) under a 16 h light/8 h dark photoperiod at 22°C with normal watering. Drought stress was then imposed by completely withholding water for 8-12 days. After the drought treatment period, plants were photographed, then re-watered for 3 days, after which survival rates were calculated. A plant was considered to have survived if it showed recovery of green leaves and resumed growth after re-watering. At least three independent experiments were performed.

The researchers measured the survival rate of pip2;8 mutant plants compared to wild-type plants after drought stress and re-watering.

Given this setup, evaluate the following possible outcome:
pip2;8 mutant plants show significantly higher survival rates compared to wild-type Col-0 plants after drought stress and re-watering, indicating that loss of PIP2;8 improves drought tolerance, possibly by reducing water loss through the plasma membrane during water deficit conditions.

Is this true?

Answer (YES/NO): YES